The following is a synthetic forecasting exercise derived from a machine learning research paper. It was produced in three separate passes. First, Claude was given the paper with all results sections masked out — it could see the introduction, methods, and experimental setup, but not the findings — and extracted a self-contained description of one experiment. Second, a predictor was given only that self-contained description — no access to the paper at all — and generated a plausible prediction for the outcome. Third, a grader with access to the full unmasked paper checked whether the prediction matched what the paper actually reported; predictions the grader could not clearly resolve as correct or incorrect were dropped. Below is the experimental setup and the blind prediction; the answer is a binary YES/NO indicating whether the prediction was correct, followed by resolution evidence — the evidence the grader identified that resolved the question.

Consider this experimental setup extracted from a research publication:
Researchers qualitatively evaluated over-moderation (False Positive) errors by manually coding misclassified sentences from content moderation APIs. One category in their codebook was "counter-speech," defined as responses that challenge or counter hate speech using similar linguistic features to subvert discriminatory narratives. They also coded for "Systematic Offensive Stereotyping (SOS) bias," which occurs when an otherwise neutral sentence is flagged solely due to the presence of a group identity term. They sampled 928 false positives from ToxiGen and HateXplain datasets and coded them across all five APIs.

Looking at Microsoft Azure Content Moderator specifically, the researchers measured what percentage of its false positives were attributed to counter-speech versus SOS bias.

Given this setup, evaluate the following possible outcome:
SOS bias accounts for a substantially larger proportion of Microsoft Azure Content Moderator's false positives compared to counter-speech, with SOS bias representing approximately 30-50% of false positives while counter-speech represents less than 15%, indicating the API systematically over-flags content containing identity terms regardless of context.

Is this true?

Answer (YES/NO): NO